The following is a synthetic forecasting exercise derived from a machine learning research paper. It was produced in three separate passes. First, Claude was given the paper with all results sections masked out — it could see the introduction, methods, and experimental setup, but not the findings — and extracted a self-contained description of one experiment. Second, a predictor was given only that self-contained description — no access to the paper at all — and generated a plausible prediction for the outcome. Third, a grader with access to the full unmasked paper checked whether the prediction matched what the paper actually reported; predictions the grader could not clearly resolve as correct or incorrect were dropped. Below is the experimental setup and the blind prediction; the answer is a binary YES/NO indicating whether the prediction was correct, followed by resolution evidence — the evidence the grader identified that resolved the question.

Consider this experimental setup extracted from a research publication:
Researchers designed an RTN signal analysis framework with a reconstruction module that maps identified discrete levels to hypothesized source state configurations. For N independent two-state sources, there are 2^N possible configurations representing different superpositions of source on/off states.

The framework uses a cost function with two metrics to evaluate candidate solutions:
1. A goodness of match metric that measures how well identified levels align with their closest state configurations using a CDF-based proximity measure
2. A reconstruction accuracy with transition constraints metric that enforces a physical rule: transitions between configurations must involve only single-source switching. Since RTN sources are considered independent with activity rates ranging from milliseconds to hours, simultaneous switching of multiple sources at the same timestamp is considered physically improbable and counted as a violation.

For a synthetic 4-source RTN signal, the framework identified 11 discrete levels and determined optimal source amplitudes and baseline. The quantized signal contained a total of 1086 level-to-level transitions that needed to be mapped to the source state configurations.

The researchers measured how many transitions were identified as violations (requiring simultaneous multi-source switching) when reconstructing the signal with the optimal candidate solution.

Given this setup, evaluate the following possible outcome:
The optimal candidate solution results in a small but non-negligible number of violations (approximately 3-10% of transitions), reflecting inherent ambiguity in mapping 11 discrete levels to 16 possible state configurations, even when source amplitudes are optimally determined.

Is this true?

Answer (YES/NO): NO